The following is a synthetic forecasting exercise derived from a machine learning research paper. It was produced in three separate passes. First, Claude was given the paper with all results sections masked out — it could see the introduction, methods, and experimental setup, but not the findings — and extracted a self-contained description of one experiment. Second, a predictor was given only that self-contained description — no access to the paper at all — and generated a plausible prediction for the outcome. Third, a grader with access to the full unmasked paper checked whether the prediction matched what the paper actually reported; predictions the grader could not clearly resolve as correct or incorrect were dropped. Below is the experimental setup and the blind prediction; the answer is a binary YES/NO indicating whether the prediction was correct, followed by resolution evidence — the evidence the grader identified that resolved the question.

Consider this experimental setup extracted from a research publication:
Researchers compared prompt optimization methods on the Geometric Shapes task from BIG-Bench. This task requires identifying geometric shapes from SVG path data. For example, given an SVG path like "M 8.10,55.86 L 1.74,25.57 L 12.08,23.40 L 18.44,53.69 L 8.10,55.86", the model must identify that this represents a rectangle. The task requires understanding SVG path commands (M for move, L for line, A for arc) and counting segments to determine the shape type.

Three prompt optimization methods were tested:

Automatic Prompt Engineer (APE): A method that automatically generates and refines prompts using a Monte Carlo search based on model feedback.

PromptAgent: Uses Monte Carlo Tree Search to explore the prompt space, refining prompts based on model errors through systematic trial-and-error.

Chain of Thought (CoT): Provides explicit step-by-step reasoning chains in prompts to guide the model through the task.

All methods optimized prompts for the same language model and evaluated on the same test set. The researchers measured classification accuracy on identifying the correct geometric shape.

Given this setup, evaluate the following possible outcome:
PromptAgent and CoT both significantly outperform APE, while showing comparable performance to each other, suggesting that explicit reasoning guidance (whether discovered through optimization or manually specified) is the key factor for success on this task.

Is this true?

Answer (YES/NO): NO